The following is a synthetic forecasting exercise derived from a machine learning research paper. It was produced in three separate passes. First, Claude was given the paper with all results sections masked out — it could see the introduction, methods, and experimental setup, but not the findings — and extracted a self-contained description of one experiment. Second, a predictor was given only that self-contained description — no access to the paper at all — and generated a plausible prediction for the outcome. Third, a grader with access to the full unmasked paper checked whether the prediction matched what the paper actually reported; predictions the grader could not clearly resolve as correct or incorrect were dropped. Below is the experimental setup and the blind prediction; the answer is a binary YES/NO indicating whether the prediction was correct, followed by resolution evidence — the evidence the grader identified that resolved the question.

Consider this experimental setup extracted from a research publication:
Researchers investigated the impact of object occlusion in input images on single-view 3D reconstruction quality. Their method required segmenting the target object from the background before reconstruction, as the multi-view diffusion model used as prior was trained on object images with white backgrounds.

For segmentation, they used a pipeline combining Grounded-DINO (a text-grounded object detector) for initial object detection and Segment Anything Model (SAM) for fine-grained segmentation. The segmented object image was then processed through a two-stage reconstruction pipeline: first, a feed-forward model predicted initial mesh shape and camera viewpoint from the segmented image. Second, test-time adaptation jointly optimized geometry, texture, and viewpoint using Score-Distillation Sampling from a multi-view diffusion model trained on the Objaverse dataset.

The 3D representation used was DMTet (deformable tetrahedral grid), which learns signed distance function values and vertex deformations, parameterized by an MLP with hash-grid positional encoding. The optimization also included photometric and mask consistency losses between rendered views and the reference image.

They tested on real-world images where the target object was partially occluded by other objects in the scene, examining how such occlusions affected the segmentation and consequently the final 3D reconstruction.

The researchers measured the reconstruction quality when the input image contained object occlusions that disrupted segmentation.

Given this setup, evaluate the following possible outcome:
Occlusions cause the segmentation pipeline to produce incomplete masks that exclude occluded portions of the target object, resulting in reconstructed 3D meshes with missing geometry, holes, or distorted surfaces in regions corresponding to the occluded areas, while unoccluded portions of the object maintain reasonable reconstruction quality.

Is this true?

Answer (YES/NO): NO